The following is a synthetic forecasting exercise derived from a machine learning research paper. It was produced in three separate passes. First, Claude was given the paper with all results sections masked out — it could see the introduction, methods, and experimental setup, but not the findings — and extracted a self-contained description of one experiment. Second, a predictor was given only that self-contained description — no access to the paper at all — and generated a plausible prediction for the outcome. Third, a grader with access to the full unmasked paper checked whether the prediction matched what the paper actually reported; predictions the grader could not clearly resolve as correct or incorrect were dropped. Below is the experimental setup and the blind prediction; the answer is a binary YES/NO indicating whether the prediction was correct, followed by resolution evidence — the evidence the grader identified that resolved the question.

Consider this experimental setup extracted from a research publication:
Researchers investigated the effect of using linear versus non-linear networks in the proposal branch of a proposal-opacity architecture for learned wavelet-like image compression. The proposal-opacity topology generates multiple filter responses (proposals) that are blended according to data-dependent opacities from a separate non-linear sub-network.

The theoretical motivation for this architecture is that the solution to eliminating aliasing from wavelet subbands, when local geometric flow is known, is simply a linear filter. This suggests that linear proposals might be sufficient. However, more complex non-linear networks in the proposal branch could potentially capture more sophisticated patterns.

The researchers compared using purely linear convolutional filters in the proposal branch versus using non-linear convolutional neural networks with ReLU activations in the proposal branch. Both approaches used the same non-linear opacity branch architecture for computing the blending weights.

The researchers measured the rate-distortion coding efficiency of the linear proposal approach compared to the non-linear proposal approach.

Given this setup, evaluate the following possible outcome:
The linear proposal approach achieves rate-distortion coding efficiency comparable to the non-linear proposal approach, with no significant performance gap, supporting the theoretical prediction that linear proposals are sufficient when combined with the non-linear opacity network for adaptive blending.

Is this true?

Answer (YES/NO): NO